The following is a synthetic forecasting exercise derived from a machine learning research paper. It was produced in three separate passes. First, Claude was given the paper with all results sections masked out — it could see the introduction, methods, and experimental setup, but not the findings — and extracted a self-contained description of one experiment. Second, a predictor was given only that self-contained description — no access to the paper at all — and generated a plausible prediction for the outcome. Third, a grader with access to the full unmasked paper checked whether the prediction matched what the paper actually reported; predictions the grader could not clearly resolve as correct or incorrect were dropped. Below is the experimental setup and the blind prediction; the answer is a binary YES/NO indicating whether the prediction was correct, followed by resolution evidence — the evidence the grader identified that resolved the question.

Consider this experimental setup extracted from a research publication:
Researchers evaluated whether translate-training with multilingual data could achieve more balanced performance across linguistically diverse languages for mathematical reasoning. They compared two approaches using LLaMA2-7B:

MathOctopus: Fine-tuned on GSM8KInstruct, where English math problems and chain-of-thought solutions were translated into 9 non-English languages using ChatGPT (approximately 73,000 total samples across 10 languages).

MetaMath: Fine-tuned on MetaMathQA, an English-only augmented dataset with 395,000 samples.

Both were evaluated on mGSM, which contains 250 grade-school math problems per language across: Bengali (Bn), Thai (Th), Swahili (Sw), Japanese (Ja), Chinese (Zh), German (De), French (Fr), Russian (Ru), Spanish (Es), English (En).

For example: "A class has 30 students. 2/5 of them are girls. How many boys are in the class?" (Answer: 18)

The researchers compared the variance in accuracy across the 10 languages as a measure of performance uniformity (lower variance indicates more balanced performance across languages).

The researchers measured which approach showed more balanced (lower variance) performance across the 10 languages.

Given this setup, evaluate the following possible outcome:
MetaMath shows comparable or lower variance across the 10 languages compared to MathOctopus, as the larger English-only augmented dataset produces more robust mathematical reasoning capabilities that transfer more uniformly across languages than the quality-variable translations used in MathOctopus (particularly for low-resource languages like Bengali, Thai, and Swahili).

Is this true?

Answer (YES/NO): NO